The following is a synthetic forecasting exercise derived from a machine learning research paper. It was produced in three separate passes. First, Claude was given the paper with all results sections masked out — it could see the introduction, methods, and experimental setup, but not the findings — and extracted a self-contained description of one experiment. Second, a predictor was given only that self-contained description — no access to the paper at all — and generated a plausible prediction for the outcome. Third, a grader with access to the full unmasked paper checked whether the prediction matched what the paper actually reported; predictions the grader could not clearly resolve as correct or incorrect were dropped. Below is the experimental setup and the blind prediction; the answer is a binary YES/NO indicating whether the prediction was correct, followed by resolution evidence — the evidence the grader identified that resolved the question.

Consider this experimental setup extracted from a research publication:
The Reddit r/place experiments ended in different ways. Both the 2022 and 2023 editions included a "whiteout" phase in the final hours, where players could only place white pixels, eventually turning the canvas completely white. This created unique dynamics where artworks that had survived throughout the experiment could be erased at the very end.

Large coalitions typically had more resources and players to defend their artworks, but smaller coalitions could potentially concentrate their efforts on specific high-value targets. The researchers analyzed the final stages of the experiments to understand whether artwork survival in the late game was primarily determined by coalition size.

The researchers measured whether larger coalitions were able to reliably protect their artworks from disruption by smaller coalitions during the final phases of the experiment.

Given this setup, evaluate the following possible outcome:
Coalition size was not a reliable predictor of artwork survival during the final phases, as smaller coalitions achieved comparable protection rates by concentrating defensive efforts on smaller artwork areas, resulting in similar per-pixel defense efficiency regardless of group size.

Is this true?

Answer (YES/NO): NO